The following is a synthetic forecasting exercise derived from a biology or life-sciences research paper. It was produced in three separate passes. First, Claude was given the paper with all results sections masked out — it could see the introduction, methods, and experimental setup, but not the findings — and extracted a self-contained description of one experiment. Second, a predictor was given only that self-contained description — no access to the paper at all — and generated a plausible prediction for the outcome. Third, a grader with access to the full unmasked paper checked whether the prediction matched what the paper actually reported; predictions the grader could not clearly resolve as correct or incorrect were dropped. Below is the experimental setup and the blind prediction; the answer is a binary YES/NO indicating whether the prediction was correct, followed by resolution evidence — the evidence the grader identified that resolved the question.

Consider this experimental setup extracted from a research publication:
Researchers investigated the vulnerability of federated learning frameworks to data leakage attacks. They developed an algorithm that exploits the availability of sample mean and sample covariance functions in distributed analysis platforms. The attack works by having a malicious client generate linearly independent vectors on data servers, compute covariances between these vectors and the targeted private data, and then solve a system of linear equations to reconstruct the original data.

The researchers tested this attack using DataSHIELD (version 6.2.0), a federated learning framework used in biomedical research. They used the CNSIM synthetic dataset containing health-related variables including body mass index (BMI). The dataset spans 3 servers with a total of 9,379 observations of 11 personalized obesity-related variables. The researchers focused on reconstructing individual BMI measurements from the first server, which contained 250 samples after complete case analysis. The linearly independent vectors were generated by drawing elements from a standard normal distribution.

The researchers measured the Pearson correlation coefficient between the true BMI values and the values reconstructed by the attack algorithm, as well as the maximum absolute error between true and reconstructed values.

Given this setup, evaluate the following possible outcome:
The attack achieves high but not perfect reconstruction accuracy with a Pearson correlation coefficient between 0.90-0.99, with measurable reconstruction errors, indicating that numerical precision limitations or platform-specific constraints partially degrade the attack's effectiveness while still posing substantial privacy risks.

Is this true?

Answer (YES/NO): NO